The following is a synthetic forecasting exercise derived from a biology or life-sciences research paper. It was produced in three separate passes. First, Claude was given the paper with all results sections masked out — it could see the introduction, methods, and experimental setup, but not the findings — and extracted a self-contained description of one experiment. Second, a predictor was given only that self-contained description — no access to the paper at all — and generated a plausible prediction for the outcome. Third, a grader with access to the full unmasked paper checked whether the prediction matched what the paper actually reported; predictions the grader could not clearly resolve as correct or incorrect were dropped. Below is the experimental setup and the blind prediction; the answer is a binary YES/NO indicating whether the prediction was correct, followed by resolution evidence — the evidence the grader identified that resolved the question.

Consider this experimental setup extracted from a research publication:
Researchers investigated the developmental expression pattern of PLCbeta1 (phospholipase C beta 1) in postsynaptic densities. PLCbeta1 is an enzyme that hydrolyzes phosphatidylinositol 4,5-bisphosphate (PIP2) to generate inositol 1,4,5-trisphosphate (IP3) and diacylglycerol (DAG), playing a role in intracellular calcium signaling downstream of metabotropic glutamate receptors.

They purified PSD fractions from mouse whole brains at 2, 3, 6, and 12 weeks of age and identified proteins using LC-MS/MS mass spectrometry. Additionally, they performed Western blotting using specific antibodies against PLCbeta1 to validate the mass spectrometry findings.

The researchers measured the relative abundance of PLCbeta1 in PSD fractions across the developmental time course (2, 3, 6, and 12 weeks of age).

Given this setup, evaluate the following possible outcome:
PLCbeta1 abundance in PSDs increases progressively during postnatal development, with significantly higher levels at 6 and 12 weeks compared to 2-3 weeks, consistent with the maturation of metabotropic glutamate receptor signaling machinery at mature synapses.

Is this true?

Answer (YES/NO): NO